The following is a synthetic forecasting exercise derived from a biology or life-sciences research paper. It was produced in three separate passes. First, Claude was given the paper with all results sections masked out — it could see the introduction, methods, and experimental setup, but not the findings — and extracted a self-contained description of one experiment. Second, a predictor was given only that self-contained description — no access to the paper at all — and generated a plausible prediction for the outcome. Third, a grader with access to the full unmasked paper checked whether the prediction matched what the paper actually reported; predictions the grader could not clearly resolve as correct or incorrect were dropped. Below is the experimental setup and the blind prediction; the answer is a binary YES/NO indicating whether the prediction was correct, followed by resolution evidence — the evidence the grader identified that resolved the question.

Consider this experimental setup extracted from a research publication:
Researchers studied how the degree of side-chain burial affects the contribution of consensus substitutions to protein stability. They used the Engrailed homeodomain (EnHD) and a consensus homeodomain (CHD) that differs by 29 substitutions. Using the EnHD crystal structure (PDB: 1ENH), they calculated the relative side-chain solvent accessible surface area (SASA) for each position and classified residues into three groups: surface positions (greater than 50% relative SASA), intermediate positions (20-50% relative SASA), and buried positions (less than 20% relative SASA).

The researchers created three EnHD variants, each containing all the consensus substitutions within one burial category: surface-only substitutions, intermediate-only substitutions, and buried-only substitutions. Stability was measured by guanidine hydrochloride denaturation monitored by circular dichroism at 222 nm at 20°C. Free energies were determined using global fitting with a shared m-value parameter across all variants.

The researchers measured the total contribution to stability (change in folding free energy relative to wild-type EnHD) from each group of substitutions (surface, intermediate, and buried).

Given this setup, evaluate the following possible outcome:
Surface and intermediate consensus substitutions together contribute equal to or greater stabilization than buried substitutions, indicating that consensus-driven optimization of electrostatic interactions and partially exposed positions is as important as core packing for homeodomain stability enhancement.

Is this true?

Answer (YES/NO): YES